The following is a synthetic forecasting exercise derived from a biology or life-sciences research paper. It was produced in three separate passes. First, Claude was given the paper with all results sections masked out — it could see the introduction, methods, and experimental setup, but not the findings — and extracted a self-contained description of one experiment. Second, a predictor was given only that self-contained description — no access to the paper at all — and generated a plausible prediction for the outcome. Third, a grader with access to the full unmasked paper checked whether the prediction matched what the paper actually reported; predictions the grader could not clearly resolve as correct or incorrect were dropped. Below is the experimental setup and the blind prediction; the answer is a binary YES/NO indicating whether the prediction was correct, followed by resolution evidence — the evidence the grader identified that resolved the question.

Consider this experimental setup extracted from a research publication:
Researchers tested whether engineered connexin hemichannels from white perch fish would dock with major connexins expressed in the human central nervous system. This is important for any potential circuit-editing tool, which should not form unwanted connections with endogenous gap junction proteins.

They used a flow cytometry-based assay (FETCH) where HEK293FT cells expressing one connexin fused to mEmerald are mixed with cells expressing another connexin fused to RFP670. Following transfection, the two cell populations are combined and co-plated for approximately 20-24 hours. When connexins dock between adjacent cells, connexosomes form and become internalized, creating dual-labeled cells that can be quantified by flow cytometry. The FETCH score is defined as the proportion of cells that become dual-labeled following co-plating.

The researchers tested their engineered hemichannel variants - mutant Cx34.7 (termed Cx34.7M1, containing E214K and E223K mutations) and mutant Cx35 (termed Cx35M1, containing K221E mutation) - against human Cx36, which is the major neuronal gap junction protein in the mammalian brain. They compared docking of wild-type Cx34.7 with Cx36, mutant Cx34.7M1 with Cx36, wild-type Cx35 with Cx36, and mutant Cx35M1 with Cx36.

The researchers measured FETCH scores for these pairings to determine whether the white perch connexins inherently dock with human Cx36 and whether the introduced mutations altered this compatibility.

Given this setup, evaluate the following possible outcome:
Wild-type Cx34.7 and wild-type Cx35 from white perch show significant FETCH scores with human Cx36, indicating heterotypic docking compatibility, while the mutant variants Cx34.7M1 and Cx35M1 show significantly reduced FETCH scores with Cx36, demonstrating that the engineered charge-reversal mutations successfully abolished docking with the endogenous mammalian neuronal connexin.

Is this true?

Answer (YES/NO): YES